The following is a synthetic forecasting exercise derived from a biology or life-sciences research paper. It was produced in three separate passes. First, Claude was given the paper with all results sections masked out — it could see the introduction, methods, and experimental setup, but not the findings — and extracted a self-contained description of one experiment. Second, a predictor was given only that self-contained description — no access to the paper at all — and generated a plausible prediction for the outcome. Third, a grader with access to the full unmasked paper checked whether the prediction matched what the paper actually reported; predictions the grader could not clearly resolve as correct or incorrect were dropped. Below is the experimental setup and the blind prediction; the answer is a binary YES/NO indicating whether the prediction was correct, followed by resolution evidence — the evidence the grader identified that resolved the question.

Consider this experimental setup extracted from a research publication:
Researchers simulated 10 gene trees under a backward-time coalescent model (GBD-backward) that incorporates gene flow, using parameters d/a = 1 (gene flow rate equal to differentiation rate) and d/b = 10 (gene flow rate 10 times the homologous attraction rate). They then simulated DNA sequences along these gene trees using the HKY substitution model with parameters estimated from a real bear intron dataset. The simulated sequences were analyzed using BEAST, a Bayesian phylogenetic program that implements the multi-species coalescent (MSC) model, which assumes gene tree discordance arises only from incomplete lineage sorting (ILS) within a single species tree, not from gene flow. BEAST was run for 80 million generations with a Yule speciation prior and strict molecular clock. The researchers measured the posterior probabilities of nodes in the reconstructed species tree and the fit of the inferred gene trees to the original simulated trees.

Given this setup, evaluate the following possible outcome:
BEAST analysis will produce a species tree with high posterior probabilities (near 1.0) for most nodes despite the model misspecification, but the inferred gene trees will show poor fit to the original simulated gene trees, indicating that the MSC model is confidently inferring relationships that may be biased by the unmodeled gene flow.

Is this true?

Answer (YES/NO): YES